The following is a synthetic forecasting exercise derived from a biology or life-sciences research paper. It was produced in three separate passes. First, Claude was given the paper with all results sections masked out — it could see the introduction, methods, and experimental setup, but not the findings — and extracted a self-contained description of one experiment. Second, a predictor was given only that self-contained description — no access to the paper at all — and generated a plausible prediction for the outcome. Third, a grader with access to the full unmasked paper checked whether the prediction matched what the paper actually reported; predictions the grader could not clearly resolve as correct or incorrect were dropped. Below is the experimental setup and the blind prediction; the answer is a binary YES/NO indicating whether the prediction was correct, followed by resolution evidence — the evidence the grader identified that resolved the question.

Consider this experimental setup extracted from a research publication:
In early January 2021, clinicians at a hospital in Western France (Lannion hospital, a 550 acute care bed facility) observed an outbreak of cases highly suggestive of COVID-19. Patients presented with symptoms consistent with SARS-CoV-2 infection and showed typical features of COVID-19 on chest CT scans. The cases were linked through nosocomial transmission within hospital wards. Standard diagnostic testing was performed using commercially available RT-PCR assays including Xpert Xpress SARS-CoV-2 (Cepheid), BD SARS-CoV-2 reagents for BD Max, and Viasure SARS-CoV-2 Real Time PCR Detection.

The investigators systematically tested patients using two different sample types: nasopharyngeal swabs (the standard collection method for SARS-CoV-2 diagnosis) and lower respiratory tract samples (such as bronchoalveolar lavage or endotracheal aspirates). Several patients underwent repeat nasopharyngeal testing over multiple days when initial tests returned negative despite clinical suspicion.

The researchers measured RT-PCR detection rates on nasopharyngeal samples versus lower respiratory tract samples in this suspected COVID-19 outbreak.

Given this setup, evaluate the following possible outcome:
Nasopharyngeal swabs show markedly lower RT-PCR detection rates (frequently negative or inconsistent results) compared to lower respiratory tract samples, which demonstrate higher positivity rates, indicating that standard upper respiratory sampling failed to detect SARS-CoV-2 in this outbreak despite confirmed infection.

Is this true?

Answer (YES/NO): YES